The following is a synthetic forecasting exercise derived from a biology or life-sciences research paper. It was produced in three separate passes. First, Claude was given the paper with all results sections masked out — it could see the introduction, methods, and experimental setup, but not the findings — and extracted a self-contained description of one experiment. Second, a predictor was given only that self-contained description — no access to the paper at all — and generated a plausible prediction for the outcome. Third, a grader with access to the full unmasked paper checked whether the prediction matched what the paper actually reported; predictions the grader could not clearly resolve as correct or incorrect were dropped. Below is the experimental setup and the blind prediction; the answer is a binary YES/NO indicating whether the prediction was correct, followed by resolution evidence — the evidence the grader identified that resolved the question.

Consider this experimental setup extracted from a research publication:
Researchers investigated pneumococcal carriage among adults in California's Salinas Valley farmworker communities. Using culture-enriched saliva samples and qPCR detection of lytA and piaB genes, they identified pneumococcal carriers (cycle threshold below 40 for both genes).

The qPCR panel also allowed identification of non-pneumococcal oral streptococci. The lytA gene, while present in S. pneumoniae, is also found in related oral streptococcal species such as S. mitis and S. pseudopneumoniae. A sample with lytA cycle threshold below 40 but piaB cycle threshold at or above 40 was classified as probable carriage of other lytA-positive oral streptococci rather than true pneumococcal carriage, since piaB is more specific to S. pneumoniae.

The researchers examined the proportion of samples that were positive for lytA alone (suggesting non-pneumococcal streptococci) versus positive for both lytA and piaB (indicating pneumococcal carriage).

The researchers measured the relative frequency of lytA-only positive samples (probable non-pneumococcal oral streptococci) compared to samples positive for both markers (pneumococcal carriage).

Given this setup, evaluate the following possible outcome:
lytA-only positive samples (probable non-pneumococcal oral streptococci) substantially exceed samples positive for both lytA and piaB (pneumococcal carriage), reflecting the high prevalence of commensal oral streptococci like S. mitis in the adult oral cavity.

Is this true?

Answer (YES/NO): YES